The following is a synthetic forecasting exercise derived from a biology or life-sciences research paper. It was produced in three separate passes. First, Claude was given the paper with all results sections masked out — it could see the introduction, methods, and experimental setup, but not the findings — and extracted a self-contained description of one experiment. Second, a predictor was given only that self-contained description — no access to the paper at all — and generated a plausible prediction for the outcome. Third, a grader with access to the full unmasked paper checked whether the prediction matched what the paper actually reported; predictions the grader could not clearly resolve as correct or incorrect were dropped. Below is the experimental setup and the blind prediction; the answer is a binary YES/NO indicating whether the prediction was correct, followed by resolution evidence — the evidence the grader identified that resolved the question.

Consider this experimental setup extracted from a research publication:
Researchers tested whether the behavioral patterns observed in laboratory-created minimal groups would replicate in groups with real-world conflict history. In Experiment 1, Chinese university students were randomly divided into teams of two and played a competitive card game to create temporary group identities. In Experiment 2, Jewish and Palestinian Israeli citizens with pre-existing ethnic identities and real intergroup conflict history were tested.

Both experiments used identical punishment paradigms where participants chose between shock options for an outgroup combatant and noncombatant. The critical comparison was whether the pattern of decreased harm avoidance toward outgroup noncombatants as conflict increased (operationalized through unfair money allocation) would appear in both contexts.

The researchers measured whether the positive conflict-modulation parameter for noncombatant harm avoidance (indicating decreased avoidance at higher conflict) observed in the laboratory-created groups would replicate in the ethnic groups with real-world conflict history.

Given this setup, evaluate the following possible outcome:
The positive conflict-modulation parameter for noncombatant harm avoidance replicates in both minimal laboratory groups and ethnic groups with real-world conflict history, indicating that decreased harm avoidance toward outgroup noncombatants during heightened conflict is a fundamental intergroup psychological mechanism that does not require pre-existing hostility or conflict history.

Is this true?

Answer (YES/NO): YES